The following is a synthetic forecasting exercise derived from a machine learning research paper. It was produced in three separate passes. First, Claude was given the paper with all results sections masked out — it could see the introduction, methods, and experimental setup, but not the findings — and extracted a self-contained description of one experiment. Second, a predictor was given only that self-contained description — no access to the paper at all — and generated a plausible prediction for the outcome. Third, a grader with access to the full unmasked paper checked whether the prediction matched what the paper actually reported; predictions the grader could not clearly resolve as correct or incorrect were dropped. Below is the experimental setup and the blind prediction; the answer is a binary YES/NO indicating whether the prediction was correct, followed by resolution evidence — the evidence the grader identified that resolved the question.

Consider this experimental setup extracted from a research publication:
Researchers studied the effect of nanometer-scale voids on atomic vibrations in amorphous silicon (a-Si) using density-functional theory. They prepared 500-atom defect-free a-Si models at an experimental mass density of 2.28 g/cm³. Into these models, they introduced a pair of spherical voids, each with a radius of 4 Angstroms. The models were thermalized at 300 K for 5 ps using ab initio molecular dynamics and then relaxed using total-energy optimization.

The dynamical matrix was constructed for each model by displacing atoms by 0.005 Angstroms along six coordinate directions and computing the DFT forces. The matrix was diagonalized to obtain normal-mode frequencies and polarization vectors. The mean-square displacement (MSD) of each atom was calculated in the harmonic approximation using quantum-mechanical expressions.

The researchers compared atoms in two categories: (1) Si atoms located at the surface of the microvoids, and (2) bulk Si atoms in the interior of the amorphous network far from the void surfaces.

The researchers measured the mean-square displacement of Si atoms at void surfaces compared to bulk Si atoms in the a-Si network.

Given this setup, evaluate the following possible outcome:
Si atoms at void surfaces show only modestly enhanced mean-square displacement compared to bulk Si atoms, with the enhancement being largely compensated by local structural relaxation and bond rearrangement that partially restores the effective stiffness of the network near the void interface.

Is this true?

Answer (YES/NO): NO